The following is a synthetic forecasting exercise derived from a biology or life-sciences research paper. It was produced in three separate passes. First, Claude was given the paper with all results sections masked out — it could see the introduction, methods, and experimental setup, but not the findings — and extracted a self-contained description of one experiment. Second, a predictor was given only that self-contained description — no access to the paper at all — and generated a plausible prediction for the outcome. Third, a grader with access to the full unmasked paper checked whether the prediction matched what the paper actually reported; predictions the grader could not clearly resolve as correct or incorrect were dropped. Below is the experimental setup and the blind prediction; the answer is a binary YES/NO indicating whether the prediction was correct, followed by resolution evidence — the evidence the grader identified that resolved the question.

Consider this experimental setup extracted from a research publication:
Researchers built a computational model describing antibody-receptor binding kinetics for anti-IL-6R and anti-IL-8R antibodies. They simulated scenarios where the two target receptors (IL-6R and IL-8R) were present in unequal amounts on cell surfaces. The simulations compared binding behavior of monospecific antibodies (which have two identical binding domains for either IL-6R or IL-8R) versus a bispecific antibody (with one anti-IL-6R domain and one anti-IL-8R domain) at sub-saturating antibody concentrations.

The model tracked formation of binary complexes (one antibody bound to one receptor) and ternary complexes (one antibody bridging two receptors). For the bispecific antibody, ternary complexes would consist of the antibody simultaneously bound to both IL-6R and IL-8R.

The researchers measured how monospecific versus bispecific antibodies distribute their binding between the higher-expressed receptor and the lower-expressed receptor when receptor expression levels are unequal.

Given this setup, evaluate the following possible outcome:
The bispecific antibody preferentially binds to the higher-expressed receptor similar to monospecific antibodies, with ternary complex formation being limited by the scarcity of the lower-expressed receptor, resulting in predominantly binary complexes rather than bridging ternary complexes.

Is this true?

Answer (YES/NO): NO